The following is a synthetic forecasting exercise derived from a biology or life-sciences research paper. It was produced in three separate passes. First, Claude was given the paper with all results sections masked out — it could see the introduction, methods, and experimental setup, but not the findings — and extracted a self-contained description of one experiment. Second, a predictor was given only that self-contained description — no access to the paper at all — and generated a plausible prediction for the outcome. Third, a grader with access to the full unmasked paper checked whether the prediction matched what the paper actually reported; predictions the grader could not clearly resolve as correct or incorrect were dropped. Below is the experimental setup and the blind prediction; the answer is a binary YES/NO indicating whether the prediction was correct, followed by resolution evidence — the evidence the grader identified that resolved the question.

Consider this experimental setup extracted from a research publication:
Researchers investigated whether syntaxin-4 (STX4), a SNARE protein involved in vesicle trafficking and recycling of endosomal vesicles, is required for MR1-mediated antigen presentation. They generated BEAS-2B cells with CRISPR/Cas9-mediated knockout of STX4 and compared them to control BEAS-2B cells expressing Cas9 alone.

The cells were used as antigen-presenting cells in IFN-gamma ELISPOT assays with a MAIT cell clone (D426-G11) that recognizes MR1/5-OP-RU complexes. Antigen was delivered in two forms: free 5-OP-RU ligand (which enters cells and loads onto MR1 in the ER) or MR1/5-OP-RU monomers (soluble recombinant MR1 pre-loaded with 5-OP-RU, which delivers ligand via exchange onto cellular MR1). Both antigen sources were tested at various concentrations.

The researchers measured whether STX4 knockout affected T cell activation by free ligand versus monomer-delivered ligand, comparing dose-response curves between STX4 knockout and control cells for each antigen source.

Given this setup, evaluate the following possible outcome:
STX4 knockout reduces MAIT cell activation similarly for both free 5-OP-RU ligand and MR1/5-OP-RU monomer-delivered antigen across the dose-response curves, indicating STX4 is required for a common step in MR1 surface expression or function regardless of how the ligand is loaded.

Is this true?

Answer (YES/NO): NO